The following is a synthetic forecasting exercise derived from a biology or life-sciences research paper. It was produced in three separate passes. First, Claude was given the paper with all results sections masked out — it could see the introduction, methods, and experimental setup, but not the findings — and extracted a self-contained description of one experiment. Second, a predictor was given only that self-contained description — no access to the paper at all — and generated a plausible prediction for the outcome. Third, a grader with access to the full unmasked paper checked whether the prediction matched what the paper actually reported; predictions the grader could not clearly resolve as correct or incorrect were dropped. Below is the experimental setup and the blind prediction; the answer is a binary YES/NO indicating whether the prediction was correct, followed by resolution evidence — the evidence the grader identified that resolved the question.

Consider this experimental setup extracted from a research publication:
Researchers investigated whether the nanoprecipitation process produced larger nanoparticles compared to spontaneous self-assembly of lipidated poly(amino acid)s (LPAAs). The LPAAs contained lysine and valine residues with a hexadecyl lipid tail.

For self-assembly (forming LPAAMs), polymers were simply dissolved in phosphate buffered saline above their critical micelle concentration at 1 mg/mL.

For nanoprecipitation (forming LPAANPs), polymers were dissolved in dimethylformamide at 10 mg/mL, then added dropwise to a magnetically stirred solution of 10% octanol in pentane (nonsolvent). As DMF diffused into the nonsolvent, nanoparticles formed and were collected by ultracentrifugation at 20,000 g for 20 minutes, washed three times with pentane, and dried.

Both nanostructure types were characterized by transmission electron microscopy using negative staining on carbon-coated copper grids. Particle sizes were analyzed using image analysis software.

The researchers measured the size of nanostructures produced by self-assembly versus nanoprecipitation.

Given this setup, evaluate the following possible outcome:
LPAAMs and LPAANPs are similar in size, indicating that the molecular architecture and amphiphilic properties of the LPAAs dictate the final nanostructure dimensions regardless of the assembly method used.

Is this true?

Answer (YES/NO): NO